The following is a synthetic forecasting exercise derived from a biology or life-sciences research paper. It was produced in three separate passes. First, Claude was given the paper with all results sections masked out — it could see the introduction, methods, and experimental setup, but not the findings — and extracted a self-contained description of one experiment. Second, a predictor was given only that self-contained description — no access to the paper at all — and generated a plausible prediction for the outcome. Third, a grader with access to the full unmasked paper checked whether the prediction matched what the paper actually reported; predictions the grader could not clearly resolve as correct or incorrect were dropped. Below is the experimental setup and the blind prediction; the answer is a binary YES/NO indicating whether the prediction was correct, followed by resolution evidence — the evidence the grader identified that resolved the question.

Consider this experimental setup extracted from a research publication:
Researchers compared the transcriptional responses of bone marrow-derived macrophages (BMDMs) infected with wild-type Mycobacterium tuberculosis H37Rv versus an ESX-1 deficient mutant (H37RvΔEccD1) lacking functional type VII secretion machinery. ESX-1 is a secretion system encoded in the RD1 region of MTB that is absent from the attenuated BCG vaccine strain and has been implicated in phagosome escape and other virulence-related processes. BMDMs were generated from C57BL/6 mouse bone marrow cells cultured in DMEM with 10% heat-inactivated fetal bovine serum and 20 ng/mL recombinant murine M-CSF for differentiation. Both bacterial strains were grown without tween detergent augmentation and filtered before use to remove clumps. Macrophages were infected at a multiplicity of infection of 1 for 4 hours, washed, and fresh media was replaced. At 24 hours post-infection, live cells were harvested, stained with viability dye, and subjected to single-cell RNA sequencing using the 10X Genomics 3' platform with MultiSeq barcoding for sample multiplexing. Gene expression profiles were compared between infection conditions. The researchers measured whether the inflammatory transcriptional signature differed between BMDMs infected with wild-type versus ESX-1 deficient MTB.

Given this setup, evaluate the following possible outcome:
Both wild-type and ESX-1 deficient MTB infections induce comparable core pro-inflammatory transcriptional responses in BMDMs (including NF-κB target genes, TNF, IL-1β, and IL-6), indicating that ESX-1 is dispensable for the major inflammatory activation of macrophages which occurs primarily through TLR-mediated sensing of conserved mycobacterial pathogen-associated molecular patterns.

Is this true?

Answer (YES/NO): YES